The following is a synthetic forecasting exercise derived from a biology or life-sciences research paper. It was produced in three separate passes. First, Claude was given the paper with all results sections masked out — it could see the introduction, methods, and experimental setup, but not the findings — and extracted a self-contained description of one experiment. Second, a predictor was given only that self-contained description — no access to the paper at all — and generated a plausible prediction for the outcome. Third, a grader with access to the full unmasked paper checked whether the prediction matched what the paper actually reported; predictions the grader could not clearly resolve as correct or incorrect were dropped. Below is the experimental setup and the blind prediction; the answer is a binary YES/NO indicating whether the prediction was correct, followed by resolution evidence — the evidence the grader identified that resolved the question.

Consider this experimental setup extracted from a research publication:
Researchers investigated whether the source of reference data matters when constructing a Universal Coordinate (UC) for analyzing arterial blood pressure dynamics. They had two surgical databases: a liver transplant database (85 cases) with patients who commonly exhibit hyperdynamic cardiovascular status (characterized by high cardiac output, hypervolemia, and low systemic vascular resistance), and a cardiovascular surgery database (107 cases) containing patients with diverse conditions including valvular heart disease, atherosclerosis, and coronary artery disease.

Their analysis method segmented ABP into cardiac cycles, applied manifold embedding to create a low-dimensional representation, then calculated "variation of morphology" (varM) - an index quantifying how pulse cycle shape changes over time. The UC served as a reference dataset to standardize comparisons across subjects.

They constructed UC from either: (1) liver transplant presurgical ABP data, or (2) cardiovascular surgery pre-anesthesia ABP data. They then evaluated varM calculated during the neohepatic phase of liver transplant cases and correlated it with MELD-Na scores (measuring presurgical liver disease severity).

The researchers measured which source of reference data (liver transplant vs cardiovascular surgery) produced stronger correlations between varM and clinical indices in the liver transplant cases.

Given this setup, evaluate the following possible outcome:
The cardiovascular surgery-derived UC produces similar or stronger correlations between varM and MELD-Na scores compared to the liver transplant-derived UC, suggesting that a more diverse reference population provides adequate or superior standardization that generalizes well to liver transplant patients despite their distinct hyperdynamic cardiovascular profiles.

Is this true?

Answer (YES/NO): YES